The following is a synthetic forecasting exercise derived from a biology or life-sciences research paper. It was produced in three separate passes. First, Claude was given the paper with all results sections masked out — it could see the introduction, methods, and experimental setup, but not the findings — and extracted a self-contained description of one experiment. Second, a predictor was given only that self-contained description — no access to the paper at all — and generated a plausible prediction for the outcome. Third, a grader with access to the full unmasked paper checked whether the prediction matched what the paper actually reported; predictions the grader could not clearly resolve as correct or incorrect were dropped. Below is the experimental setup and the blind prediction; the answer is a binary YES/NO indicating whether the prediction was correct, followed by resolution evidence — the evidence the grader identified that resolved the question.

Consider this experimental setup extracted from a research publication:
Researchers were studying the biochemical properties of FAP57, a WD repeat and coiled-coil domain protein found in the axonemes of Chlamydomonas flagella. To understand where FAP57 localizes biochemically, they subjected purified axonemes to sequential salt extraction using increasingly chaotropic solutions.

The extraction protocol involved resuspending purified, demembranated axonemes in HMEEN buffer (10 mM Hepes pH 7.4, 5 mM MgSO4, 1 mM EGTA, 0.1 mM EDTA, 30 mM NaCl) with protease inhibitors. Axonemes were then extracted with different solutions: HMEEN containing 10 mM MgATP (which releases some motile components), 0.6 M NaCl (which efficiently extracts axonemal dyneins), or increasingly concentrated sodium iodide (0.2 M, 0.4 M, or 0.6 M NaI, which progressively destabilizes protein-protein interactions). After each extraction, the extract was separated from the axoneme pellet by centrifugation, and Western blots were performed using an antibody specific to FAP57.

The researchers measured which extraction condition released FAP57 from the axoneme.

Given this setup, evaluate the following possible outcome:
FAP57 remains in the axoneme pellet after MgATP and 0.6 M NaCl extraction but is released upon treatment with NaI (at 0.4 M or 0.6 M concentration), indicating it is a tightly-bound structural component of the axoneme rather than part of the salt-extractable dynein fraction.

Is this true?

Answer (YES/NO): NO